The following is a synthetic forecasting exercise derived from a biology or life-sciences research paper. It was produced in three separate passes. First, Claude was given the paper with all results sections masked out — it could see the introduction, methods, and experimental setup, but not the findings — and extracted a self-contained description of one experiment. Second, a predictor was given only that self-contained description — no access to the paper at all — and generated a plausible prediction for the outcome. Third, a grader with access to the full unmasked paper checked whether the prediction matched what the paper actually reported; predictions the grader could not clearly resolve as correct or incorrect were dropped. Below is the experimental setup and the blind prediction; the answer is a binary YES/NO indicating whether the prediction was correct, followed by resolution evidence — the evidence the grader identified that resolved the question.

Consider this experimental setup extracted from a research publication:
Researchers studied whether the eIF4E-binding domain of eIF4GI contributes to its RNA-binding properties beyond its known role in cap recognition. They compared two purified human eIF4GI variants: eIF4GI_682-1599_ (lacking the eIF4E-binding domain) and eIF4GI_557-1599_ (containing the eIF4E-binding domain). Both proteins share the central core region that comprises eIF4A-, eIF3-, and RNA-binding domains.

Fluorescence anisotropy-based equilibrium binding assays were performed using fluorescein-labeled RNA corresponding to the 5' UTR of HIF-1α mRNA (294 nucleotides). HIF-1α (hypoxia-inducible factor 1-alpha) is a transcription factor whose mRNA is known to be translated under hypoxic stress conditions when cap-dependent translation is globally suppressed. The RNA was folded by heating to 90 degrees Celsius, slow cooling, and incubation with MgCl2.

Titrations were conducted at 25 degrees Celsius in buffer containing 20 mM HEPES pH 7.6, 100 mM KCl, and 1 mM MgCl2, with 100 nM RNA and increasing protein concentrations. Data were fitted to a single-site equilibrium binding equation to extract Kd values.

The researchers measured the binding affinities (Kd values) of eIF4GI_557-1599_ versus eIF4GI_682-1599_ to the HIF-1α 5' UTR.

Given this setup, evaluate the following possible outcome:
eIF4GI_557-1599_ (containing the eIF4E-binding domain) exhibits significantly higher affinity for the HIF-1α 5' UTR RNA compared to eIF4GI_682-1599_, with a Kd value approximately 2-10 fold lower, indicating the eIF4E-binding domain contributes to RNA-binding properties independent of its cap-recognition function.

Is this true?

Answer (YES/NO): YES